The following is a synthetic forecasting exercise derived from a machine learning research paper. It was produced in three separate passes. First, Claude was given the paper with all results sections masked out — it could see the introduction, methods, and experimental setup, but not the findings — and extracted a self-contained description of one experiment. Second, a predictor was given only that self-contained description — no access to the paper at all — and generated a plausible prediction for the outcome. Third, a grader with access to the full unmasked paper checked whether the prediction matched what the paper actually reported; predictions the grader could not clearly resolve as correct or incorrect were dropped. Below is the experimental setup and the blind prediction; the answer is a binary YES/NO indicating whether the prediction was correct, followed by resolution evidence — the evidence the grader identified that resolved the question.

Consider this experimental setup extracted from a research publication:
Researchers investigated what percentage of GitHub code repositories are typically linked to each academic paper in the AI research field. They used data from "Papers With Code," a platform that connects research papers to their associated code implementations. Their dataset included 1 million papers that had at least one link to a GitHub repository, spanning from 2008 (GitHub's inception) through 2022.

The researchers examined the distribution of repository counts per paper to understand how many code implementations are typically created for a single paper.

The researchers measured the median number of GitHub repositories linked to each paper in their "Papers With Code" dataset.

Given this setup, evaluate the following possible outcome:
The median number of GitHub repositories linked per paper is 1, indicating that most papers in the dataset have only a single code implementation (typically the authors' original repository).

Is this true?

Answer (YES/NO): YES